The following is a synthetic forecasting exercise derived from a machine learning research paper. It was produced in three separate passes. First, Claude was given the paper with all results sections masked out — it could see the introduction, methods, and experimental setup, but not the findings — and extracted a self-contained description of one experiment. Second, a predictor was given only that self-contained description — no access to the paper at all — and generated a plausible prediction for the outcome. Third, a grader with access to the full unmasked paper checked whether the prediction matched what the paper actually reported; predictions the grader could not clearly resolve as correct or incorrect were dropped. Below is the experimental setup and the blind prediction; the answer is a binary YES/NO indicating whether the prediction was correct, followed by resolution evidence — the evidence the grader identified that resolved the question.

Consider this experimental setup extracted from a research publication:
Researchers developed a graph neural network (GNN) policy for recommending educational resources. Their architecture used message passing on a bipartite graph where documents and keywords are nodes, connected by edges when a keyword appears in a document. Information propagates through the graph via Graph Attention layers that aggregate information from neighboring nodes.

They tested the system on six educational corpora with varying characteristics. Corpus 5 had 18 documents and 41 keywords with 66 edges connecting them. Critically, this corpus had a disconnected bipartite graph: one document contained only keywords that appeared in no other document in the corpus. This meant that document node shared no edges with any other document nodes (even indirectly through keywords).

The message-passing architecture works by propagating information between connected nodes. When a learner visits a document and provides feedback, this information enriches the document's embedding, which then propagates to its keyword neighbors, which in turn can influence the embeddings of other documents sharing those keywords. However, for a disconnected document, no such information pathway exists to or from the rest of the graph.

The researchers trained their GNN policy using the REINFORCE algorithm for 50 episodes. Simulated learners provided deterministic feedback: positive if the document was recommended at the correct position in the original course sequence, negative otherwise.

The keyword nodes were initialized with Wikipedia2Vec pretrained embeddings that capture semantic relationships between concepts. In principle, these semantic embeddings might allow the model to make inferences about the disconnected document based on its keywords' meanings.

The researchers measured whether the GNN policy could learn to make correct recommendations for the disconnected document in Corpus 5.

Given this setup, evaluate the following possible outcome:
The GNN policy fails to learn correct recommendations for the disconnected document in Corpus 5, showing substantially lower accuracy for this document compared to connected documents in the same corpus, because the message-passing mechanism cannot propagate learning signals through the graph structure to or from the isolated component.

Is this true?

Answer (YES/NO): YES